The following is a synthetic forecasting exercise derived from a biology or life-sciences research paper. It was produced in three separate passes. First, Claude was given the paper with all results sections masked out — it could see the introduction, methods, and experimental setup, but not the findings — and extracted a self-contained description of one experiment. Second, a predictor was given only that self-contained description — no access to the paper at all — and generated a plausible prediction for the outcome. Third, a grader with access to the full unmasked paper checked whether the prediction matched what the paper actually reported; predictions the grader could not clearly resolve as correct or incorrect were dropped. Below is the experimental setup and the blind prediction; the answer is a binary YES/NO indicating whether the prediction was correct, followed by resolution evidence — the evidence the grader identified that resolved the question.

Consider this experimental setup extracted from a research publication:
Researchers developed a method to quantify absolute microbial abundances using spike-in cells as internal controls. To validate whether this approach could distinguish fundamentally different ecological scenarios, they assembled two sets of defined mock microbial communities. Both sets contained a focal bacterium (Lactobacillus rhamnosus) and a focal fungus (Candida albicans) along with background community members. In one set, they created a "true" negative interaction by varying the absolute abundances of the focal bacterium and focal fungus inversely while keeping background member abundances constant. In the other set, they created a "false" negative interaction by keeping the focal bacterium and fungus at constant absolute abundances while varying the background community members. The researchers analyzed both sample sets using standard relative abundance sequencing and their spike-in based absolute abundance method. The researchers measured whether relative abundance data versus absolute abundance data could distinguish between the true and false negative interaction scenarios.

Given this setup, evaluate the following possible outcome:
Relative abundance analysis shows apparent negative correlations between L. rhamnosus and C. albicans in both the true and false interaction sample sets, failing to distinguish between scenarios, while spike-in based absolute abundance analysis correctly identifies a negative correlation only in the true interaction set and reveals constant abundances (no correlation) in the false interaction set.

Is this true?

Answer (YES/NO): YES